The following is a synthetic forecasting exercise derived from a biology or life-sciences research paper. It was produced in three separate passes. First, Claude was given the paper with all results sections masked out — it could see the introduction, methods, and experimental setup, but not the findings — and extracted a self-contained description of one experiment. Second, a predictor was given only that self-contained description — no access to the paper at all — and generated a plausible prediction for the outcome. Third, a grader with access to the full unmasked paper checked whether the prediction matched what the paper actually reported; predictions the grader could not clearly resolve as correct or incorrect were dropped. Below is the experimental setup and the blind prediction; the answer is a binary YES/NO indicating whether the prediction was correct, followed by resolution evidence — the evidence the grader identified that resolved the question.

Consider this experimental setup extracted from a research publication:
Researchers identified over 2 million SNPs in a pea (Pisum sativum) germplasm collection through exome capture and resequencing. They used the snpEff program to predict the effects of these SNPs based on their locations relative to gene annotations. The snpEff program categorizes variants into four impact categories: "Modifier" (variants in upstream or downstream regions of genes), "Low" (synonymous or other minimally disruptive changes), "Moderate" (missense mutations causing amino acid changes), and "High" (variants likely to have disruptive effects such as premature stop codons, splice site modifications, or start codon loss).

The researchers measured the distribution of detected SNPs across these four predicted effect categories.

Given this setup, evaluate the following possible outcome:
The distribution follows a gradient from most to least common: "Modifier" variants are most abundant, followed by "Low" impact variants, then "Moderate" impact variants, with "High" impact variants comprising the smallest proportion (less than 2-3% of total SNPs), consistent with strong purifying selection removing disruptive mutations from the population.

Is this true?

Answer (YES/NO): YES